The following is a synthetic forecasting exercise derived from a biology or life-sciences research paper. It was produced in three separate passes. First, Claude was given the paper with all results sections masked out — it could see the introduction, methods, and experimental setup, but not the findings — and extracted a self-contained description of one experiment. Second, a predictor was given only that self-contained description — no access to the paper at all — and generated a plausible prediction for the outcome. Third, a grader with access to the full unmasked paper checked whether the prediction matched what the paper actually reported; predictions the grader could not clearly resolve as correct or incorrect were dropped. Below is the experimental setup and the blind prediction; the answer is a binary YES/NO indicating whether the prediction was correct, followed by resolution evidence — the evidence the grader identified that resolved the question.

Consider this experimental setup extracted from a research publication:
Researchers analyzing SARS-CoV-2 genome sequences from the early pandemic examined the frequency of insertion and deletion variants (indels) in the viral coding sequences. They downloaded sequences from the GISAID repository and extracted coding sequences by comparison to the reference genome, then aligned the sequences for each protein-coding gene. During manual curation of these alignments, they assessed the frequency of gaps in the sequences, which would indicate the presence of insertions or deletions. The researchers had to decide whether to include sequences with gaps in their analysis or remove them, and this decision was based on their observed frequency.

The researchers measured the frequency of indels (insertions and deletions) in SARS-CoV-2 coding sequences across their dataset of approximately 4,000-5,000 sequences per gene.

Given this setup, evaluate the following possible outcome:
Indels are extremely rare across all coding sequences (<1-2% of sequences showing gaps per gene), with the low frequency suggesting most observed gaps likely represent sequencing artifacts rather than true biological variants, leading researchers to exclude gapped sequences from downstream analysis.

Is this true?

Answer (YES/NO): YES